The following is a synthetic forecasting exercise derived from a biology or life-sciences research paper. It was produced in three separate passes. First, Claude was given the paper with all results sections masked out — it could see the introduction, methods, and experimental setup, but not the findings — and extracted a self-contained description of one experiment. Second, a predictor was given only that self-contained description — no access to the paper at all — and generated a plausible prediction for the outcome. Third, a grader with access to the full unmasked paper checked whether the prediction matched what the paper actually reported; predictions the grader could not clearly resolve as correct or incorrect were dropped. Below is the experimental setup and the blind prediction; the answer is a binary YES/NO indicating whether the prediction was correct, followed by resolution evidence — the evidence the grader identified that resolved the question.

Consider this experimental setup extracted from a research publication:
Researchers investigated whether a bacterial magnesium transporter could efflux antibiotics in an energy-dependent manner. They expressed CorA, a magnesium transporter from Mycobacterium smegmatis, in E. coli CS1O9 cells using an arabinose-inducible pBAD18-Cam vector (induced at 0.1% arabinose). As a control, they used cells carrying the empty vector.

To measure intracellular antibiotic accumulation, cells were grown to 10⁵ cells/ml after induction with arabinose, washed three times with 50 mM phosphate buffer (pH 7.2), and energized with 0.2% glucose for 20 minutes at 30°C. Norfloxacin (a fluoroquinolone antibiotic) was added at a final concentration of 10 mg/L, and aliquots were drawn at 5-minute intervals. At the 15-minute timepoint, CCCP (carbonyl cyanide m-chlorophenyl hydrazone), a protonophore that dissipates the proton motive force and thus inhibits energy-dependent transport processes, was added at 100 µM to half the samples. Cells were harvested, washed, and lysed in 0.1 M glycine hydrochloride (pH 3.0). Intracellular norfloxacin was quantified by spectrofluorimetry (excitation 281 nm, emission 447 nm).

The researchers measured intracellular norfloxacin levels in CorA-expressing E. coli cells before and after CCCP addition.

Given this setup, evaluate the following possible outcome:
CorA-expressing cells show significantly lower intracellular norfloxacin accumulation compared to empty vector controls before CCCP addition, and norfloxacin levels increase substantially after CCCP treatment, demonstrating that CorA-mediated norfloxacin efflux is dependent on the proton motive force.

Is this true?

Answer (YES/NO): YES